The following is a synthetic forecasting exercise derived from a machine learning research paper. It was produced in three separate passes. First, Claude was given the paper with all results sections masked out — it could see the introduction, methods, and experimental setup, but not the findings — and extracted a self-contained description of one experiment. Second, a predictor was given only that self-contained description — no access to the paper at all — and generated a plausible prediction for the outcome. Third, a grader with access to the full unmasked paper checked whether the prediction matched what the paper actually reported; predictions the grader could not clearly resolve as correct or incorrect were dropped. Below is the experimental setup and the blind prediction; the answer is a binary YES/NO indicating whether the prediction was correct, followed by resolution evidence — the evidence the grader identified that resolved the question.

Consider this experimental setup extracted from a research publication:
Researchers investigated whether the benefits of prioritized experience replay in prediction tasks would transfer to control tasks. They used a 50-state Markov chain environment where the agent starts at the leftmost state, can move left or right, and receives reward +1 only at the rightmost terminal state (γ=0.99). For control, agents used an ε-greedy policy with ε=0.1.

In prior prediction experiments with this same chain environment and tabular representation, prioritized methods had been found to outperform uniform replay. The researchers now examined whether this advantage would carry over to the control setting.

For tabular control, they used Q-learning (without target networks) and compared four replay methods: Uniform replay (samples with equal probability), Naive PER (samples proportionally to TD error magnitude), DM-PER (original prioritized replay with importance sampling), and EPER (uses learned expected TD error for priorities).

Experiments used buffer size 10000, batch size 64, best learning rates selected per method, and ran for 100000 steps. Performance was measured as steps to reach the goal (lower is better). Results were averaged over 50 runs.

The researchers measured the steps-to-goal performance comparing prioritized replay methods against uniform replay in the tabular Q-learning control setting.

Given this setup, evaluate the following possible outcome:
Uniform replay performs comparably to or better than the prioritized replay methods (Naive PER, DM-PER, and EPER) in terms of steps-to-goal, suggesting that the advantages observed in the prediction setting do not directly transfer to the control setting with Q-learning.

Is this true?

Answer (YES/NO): YES